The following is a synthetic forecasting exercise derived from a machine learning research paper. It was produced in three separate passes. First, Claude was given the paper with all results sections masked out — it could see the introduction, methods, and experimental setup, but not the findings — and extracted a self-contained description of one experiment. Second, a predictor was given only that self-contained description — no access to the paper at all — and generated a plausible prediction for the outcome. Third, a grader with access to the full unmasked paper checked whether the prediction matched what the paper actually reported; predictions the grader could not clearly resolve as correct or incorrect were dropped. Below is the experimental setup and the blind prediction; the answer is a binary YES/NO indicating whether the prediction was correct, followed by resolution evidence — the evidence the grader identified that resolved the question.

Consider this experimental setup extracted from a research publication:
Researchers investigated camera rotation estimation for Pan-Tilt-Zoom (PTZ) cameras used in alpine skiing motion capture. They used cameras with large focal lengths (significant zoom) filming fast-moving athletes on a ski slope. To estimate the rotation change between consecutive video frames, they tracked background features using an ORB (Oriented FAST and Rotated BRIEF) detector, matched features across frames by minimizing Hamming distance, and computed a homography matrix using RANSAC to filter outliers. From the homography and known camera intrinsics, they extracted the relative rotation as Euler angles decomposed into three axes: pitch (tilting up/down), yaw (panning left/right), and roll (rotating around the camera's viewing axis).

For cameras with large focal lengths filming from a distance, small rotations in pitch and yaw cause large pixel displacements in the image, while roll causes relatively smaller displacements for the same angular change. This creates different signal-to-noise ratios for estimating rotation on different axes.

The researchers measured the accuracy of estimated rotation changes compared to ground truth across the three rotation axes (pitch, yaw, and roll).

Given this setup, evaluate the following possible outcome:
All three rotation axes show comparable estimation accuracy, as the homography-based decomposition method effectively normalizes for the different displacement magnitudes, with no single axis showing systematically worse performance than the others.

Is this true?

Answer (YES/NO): NO